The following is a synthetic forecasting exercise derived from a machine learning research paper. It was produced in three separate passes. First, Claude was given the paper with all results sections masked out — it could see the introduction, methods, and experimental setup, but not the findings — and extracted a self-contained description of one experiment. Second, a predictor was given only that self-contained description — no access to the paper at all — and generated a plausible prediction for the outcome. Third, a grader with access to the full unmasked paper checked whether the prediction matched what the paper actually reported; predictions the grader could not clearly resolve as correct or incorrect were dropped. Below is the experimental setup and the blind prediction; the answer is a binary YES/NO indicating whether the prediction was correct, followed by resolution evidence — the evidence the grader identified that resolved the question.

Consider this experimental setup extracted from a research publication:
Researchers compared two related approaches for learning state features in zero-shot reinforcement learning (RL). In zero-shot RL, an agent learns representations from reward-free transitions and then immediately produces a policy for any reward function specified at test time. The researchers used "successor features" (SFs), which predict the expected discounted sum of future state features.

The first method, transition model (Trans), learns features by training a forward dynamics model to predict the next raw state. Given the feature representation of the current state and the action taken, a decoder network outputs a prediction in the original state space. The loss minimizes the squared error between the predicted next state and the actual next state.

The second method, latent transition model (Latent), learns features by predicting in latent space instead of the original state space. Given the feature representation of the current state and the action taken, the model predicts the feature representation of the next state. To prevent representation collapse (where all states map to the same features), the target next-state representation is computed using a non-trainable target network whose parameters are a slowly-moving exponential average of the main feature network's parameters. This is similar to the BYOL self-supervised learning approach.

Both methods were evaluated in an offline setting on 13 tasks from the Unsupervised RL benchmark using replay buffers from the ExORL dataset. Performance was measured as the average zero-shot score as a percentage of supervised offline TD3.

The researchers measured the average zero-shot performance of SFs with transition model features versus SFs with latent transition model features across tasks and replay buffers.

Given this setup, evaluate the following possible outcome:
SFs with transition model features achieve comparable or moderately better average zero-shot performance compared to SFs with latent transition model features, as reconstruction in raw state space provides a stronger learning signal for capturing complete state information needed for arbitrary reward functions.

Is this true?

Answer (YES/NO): YES